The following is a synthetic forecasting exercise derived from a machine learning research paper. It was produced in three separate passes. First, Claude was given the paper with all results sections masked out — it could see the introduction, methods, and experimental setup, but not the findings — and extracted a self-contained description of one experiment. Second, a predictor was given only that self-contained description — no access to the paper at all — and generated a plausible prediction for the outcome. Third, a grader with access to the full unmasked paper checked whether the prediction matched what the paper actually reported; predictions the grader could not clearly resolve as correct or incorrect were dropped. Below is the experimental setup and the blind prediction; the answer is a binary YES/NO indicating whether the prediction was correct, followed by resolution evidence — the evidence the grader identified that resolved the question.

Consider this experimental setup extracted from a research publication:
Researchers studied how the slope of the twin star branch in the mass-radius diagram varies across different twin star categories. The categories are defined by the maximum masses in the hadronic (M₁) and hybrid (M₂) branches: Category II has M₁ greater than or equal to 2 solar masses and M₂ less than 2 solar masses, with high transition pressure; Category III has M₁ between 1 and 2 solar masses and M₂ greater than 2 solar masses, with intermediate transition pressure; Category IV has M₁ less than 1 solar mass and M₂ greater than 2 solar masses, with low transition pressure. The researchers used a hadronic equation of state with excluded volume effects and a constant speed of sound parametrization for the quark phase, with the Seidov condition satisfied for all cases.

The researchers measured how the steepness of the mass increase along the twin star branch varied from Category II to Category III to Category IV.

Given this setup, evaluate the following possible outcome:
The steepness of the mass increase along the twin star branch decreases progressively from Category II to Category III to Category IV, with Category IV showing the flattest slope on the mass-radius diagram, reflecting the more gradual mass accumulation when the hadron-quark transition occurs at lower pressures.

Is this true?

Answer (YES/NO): NO